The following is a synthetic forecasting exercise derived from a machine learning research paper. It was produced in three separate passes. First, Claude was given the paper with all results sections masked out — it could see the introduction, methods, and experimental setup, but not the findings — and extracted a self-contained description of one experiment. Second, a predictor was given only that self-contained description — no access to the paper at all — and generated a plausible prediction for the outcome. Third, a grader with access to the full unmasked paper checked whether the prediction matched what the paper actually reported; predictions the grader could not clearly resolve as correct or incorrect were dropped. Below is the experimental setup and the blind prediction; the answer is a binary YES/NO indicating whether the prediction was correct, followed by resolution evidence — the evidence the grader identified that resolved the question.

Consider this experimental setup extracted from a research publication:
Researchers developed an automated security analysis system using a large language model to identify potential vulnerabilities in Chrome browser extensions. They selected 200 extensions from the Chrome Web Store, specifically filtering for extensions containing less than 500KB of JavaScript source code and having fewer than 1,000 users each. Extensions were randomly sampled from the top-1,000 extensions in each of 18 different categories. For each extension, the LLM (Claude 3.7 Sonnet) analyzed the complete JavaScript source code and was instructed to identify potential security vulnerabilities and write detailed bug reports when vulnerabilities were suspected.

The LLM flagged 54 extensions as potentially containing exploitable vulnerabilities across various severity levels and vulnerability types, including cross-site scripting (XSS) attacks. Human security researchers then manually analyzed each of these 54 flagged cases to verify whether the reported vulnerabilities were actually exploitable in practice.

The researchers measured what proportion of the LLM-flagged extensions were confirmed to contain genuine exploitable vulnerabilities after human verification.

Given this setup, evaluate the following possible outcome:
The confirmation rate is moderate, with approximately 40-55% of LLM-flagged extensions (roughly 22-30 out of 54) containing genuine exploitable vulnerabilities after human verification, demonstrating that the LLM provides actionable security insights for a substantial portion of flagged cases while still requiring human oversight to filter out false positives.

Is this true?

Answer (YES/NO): NO